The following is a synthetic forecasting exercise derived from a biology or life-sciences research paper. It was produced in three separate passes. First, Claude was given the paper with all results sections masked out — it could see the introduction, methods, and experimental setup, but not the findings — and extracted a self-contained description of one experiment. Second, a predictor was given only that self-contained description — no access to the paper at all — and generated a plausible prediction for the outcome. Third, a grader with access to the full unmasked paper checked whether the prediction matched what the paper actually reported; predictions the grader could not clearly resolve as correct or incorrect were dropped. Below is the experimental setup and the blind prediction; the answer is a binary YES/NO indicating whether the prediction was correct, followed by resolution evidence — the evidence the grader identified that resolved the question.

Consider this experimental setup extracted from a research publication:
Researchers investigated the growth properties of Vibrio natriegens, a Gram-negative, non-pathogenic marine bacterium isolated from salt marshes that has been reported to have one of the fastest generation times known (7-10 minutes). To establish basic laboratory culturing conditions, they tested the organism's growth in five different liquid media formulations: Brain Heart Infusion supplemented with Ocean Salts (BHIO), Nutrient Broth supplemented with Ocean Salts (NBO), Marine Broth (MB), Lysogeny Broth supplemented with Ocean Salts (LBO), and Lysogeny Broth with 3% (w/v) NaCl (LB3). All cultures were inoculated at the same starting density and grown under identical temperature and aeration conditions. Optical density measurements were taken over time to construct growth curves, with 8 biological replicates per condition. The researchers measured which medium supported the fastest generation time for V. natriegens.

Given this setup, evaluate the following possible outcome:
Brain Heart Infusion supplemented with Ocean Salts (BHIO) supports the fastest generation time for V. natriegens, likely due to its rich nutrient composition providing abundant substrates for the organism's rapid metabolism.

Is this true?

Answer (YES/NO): NO